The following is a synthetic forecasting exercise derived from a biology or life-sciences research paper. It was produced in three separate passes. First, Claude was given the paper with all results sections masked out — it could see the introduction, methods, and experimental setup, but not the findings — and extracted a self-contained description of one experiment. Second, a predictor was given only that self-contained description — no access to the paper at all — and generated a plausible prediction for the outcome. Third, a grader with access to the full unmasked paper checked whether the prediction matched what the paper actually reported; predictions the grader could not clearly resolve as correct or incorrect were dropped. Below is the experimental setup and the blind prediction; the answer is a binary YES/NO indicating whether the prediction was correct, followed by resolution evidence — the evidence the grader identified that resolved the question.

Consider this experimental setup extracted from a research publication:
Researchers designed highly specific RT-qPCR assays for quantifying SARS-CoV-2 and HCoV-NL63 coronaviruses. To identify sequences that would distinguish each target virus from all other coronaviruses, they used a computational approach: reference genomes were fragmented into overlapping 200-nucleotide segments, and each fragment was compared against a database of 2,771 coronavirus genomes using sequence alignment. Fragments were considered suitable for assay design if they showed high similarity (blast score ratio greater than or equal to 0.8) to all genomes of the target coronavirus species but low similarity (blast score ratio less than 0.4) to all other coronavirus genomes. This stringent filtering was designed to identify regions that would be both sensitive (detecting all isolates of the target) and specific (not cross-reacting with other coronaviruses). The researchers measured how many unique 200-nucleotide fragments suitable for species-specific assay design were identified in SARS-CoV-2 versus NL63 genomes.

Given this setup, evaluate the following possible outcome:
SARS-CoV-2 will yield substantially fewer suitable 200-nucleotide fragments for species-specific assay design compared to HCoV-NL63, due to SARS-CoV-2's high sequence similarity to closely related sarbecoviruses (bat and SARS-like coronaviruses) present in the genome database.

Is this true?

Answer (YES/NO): YES